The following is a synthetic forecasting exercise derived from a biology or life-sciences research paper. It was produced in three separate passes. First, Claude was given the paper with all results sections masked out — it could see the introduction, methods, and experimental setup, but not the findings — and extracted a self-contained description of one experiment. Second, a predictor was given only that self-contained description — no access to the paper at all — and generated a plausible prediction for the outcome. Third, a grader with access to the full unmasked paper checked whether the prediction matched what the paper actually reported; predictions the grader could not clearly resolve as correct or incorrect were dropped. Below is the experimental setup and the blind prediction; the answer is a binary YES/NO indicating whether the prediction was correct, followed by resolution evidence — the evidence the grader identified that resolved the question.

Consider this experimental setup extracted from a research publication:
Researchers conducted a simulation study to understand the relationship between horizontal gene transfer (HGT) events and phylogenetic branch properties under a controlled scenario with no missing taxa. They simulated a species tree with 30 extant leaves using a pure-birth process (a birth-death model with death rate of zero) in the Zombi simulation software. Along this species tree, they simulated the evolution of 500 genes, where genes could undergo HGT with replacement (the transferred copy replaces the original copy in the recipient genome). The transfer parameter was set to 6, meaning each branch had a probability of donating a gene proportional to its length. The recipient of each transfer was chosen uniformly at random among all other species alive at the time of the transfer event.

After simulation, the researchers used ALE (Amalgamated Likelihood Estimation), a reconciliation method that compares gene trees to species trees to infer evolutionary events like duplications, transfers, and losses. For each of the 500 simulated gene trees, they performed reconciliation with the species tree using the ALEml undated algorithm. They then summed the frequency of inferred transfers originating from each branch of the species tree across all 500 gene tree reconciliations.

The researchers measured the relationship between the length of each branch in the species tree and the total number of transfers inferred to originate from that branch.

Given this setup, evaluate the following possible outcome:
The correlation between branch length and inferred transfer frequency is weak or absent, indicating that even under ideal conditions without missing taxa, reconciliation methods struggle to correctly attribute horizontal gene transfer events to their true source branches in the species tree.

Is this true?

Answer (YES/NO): NO